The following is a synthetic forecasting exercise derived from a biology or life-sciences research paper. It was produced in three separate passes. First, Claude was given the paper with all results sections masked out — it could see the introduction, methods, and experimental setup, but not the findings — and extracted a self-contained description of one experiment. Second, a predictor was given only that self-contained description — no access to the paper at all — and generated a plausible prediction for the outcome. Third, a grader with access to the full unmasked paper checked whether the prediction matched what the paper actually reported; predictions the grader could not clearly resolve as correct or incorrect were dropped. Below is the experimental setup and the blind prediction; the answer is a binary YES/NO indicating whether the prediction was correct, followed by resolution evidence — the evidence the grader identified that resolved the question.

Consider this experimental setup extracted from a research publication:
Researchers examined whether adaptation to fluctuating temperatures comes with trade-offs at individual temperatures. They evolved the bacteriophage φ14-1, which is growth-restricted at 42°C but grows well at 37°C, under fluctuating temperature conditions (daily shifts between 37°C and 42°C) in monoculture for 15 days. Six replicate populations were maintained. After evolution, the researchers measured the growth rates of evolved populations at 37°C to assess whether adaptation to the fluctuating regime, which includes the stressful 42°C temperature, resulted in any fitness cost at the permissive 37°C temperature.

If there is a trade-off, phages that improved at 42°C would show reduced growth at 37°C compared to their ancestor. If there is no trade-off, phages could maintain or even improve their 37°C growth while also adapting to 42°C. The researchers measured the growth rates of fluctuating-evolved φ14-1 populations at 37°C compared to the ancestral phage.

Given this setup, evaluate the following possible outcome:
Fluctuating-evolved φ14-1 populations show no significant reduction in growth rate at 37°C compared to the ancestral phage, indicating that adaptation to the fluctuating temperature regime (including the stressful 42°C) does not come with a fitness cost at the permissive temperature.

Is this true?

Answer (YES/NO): YES